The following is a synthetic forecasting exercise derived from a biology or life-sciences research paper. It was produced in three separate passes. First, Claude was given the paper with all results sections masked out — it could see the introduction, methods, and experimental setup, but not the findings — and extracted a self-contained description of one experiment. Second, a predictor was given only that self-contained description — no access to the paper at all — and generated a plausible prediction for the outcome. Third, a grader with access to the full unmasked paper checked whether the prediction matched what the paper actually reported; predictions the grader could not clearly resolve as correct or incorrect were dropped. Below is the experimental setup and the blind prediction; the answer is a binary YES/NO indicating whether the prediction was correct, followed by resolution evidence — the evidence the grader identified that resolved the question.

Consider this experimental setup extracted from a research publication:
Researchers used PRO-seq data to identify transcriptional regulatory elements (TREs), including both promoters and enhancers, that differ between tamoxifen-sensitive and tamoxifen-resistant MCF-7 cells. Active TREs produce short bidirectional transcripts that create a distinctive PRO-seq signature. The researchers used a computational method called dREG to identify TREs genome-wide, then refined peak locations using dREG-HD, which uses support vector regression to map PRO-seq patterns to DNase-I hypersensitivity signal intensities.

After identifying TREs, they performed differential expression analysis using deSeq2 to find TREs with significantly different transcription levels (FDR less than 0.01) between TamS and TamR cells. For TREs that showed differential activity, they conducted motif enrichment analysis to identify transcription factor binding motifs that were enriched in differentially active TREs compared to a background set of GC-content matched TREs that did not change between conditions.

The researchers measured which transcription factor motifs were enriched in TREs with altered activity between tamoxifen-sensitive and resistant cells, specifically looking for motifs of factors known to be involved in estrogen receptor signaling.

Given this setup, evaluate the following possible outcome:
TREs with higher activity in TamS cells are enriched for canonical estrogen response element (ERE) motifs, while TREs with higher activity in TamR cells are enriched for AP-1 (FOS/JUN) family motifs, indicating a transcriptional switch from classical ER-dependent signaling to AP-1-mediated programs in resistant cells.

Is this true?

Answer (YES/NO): NO